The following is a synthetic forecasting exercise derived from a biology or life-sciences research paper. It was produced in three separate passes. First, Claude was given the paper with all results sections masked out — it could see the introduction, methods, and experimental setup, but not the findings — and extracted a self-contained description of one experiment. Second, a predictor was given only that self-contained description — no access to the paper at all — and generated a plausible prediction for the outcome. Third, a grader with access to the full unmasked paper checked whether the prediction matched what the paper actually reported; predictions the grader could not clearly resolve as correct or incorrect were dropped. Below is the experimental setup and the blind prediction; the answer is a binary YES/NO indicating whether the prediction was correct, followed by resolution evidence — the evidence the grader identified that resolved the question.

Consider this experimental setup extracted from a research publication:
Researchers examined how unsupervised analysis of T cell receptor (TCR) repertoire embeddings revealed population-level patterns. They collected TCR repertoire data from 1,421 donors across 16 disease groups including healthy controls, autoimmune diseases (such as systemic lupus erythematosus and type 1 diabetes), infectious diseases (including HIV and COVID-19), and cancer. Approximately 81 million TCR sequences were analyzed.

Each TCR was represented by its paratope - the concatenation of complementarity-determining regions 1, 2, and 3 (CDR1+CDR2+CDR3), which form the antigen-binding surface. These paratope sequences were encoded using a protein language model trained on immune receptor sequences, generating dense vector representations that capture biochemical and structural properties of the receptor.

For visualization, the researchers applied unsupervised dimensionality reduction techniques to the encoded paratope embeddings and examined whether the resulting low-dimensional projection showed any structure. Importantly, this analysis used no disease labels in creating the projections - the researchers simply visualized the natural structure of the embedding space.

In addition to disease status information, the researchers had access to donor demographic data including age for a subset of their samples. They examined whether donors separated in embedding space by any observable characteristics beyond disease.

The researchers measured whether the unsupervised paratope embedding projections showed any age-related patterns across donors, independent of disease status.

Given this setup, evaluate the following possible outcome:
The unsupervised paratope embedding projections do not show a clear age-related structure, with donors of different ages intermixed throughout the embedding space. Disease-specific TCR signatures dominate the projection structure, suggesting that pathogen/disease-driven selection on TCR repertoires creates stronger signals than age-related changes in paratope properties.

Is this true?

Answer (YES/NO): NO